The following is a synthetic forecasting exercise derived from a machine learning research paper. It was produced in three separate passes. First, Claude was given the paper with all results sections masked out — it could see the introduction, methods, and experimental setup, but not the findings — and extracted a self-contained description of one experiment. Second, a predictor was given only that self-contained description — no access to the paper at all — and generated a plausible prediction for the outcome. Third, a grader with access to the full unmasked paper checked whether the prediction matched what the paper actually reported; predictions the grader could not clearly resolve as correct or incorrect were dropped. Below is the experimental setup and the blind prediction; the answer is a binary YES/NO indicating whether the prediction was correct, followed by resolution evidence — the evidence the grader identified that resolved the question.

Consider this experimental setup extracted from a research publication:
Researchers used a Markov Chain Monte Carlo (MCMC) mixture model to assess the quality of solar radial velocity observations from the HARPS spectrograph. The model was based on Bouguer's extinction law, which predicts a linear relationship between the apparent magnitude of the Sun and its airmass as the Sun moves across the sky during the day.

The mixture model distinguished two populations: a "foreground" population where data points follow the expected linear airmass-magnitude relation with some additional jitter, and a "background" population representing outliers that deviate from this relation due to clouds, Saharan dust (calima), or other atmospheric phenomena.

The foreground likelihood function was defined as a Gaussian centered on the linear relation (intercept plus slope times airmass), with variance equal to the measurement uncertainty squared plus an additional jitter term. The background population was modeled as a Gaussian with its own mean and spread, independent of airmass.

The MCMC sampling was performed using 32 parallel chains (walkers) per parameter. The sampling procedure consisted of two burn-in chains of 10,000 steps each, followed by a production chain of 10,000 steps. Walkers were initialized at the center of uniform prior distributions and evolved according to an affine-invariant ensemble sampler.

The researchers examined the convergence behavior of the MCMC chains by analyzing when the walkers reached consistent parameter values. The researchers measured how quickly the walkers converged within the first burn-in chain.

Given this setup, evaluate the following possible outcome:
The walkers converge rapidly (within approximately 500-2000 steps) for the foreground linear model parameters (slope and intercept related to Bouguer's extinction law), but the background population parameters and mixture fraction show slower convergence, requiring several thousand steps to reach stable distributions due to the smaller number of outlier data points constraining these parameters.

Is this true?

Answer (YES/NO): NO